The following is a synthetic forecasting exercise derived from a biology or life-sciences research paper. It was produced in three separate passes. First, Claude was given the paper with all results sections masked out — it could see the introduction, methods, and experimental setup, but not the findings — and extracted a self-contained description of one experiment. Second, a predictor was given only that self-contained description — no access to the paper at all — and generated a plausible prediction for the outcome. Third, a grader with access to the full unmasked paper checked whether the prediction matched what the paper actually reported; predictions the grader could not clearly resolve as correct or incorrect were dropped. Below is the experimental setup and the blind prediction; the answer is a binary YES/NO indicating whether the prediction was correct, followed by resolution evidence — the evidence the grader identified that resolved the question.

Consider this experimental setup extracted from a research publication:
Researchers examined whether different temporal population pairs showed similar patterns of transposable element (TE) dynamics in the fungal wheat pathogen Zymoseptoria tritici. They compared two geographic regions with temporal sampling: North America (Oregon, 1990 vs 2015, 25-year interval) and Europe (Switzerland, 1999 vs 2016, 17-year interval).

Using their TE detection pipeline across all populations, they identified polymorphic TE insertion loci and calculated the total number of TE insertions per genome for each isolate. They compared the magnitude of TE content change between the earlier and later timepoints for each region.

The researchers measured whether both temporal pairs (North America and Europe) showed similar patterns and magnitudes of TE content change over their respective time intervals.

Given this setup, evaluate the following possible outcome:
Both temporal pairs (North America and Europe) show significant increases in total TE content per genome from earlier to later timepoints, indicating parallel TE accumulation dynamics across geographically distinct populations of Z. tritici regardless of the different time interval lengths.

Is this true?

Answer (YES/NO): NO